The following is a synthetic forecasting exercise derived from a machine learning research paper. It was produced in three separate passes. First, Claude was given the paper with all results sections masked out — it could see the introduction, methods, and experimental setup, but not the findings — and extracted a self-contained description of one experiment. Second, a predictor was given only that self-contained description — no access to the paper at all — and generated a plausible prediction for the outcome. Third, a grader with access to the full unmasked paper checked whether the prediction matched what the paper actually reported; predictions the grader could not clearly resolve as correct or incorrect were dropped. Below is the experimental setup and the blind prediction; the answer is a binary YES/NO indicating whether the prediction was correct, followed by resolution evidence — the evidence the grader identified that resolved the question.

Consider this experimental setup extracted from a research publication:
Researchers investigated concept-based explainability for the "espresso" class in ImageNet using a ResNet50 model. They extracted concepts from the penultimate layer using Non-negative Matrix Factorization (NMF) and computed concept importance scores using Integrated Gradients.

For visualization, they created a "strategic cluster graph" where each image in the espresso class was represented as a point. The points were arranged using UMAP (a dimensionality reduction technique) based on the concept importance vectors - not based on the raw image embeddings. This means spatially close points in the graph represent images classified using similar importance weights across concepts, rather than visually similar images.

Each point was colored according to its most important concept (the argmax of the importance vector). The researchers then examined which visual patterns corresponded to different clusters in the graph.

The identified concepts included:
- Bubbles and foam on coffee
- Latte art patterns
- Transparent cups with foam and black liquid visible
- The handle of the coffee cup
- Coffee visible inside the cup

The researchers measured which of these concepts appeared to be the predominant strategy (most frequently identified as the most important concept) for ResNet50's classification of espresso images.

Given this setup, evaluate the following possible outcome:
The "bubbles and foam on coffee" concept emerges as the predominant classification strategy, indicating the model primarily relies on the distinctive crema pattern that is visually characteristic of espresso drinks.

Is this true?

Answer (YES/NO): NO